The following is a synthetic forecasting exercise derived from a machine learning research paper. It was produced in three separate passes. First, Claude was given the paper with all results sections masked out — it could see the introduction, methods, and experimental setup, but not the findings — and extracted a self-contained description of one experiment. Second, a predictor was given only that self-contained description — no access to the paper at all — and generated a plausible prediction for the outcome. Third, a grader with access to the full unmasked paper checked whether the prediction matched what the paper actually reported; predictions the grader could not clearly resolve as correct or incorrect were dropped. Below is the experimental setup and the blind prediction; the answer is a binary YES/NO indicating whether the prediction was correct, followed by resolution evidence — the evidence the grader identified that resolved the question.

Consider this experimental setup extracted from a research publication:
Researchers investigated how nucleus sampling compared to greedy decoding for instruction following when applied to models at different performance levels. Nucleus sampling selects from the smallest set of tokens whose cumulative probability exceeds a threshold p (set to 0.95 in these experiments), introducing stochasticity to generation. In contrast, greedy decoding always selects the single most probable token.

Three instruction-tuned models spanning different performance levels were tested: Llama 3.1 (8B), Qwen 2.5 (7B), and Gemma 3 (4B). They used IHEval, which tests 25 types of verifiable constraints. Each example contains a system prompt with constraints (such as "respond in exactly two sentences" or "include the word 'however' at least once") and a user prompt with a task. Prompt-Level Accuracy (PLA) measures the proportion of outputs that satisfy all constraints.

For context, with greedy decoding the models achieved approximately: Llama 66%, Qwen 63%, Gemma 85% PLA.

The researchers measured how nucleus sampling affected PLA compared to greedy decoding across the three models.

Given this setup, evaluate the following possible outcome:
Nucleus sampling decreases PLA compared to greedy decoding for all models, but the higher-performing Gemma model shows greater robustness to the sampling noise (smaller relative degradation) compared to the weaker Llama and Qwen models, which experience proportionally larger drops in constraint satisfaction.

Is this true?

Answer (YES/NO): NO